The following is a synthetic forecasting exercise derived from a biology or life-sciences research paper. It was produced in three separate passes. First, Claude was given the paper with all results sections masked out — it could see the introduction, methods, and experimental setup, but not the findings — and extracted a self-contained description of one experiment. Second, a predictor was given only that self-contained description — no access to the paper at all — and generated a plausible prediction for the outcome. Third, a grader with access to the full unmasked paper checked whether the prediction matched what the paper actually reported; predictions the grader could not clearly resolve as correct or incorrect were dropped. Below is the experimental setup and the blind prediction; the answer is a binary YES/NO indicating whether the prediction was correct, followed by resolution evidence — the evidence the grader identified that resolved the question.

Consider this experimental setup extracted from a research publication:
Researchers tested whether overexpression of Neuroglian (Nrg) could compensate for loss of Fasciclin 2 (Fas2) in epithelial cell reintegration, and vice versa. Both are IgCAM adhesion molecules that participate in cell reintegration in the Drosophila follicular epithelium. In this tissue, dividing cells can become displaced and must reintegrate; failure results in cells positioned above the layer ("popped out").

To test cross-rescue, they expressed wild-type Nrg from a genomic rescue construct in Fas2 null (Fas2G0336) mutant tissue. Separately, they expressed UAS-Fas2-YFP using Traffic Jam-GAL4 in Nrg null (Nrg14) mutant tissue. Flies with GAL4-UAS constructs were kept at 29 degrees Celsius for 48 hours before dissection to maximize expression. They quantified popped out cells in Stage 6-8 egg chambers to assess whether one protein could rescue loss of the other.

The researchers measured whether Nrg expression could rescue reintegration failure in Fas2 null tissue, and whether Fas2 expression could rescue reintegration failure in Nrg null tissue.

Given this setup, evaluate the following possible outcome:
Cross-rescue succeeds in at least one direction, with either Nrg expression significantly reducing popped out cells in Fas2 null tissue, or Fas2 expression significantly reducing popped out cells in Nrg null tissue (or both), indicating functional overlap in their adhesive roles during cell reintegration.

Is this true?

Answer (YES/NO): YES